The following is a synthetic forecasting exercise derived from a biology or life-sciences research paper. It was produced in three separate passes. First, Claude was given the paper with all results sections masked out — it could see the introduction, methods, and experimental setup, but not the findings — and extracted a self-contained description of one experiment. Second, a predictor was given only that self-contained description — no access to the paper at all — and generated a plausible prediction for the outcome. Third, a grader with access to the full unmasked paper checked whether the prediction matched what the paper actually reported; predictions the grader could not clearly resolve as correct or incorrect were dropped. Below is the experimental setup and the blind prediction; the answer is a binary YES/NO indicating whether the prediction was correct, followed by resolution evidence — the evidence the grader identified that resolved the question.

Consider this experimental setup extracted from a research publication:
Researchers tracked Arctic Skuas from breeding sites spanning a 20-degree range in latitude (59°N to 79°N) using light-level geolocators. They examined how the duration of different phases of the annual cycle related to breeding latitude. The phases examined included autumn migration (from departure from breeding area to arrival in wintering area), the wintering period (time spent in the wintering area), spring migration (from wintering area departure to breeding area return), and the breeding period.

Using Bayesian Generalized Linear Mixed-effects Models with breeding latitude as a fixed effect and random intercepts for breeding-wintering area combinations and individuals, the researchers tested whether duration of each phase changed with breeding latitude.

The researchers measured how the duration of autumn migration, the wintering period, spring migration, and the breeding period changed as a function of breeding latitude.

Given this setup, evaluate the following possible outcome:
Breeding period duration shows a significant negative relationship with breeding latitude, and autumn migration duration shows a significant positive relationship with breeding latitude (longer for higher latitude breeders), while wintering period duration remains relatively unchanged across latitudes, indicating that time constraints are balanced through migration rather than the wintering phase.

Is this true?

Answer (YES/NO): NO